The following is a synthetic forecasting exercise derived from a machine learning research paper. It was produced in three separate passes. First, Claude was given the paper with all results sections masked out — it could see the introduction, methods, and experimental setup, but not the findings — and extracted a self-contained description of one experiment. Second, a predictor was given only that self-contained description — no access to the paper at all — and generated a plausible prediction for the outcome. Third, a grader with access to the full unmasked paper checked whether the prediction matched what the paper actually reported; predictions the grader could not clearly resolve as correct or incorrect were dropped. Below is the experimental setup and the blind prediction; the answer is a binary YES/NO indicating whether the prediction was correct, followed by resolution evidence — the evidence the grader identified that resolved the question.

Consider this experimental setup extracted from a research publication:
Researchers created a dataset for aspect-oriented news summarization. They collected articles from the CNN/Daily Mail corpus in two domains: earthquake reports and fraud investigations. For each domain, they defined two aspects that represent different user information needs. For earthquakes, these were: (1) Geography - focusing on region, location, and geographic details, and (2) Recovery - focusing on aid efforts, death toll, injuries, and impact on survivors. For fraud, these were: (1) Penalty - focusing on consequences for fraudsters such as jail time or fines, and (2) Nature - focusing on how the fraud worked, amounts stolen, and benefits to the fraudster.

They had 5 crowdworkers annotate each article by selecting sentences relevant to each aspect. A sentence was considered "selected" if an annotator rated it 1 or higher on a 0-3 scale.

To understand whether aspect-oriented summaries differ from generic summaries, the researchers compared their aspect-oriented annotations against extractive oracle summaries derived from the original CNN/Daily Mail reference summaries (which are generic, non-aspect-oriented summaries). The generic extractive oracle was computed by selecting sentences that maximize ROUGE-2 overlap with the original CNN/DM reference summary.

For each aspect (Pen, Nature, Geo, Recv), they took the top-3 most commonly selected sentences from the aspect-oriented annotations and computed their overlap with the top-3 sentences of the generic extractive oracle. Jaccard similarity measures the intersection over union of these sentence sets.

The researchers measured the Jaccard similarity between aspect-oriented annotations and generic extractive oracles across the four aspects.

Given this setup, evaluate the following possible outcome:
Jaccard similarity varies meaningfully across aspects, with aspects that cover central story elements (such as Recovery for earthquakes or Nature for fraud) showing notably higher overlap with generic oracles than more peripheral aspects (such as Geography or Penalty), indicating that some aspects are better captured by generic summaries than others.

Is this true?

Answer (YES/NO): NO